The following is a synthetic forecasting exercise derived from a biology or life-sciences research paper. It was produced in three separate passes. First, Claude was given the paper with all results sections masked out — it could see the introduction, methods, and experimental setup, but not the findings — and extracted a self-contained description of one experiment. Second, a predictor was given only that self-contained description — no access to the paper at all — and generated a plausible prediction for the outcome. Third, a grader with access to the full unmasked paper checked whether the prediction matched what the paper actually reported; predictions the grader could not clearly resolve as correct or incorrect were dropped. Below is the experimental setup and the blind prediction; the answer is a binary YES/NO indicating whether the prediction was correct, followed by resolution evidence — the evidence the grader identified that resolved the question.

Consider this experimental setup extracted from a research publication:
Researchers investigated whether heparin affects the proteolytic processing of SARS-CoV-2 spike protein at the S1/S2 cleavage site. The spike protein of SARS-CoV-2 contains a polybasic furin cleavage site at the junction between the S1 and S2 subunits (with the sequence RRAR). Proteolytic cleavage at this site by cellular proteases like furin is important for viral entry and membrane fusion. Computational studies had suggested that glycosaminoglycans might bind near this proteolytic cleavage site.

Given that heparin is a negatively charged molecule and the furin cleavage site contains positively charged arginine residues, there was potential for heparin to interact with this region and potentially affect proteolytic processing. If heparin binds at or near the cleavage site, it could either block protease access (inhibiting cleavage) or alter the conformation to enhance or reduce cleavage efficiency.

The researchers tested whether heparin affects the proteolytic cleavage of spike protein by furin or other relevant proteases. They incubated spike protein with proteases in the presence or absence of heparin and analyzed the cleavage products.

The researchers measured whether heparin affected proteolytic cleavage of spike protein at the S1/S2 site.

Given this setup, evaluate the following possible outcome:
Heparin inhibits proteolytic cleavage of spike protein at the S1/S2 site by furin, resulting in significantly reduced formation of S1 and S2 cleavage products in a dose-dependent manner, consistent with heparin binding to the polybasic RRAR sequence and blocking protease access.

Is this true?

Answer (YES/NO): NO